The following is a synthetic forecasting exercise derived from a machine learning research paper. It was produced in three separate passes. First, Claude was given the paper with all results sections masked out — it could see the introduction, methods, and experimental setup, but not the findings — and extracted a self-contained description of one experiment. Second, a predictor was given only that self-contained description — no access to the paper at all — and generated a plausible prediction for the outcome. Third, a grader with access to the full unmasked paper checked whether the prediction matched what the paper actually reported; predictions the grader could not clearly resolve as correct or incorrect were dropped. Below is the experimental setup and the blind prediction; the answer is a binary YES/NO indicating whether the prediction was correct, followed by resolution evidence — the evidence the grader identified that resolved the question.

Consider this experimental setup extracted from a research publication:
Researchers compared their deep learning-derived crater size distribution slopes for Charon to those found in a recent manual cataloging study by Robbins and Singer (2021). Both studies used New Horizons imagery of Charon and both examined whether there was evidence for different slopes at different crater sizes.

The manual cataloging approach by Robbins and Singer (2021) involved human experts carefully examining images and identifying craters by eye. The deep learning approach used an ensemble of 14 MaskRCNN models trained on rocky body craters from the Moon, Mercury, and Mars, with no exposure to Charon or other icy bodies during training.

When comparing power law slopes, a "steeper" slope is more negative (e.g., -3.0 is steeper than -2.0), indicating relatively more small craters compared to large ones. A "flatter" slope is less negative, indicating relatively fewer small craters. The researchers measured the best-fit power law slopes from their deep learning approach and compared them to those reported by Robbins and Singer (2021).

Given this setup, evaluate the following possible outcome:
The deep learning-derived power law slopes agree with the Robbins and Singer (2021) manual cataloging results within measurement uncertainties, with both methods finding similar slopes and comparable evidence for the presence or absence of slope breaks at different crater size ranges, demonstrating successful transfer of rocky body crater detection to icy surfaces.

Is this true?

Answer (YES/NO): NO